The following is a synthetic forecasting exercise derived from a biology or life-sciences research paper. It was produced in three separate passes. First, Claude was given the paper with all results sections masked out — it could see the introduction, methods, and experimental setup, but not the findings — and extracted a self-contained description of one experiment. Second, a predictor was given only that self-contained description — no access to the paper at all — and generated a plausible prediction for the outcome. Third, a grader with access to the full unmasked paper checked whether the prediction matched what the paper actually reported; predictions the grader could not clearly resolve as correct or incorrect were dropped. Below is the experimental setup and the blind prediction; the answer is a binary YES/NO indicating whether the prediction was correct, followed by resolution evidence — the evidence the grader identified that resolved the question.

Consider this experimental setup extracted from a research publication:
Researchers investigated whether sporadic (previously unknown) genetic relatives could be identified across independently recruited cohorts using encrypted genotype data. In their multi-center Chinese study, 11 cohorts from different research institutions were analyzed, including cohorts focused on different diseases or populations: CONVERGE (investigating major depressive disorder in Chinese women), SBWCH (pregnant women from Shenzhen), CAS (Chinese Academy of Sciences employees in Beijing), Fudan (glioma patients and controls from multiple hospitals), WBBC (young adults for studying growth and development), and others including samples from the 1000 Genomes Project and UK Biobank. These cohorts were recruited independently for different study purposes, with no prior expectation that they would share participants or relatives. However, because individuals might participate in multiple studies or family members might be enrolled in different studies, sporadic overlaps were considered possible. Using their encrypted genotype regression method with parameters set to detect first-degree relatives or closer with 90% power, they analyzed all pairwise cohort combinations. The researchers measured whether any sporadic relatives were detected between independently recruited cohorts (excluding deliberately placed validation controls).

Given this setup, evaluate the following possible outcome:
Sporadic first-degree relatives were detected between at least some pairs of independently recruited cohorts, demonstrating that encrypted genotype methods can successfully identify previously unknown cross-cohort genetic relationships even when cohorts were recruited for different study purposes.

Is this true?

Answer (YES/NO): YES